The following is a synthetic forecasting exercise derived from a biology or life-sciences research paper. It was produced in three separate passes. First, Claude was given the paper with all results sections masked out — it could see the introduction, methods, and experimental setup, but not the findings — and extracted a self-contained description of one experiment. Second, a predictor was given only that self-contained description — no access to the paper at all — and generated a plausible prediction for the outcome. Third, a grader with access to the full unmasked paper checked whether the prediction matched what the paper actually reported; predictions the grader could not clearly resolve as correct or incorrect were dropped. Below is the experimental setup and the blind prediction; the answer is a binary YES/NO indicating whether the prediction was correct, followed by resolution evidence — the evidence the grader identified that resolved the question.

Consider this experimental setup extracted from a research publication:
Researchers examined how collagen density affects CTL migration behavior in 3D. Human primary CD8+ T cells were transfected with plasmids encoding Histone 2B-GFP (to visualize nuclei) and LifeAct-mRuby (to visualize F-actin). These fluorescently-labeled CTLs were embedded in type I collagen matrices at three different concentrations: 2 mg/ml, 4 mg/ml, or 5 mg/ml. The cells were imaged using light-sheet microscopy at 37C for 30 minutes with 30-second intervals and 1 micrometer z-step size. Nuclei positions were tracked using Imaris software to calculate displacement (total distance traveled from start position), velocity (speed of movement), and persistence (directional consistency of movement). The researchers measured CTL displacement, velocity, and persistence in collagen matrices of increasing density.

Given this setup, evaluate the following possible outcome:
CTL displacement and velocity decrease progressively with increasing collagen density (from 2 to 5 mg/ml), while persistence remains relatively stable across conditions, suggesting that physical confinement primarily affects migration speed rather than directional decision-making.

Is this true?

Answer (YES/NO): NO